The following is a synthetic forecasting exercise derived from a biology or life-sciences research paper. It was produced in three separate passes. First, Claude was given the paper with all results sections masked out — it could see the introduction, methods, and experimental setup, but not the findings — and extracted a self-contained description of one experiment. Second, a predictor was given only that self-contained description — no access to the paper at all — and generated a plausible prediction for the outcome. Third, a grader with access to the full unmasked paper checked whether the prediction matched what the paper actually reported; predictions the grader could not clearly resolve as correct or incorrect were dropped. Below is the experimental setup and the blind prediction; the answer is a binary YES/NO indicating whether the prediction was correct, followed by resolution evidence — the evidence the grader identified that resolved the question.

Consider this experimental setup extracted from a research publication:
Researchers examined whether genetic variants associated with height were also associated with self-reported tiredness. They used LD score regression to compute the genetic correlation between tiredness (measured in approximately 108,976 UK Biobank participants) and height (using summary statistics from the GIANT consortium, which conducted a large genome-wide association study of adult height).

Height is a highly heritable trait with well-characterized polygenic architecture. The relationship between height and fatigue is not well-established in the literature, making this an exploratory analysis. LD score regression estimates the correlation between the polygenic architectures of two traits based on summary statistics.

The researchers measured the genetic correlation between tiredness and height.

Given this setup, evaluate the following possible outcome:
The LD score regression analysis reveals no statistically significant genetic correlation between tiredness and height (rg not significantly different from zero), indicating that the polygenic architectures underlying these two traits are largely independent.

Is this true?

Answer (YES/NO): YES